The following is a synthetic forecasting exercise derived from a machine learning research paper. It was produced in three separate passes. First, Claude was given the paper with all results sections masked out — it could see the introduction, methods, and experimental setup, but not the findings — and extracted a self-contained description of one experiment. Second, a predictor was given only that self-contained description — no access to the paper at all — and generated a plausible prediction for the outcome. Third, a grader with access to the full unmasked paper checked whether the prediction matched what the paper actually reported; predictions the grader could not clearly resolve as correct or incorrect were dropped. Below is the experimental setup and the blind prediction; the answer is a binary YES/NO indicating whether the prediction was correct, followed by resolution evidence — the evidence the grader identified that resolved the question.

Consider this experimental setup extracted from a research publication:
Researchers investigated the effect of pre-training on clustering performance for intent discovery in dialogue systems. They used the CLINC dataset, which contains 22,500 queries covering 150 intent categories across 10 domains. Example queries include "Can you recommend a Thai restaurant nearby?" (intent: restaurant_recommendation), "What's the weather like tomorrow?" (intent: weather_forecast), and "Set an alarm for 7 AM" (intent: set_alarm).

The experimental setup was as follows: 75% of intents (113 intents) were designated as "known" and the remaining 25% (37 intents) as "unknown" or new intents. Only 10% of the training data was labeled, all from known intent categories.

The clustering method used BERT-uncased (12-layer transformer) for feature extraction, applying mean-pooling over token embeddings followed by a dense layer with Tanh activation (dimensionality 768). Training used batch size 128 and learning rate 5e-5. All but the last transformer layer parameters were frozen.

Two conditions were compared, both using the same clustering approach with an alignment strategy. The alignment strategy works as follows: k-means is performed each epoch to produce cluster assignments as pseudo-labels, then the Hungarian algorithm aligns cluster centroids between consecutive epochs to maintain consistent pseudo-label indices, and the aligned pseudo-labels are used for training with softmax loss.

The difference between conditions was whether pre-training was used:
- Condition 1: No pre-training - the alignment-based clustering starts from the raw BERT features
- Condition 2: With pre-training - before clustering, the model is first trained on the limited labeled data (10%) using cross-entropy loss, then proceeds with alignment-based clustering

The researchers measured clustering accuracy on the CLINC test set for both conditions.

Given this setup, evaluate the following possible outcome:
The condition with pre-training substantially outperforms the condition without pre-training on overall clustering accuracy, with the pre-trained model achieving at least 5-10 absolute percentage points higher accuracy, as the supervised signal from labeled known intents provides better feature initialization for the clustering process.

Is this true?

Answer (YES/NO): YES